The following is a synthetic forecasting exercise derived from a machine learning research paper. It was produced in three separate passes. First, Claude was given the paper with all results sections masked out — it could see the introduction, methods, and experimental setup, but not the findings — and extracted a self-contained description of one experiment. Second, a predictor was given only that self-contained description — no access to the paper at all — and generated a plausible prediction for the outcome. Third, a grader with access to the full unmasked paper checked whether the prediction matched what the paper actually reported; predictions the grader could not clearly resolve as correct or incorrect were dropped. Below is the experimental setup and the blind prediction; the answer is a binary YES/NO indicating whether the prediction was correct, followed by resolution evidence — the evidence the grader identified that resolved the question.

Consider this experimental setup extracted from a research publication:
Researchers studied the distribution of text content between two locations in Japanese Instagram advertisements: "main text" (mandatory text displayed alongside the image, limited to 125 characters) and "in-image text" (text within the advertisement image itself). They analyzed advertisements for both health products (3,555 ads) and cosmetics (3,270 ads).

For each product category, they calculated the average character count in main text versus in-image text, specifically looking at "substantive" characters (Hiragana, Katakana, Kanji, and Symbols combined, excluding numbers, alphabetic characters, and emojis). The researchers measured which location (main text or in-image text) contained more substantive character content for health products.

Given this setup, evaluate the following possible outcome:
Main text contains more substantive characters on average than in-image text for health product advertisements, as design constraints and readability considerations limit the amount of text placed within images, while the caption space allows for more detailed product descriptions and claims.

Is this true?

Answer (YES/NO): NO